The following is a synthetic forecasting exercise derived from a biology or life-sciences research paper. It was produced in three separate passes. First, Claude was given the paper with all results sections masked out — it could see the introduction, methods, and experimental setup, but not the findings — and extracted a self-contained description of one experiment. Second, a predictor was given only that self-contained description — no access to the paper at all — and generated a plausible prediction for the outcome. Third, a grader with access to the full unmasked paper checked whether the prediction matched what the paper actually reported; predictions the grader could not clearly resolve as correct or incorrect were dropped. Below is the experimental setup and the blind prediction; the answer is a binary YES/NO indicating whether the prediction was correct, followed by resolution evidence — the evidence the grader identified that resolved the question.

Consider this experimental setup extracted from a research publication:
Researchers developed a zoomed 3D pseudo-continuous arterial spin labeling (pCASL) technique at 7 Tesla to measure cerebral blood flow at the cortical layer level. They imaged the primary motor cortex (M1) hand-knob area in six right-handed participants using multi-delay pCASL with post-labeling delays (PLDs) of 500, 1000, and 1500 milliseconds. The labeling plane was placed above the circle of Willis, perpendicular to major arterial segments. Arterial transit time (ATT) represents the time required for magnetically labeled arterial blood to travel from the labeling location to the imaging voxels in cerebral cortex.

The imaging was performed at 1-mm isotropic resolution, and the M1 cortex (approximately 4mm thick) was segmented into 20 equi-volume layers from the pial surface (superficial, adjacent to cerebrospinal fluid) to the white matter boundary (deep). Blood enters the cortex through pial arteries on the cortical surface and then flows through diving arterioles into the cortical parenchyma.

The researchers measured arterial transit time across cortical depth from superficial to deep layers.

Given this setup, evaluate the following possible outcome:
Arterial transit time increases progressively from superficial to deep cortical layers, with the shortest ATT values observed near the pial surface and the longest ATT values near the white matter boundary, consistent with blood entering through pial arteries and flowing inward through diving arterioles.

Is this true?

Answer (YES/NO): NO